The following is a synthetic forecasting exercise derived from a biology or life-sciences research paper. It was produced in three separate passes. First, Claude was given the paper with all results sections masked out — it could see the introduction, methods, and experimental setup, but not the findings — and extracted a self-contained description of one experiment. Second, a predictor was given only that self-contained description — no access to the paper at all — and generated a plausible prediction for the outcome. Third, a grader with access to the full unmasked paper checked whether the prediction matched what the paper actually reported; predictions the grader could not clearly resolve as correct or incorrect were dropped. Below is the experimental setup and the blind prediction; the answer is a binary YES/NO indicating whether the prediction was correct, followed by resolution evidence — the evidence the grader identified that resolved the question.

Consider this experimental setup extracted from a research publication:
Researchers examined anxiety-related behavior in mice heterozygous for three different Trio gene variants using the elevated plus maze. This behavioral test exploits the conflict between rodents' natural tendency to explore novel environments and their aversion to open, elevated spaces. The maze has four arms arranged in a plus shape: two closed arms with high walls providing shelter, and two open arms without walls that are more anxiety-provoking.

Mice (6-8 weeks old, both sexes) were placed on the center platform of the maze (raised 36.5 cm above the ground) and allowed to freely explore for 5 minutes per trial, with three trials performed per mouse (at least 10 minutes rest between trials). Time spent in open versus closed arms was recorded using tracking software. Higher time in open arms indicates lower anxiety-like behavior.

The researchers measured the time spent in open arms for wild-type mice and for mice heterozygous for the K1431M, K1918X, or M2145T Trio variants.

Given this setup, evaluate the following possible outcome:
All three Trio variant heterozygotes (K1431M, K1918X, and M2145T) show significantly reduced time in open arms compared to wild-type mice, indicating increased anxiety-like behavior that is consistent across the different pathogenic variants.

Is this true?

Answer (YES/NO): NO